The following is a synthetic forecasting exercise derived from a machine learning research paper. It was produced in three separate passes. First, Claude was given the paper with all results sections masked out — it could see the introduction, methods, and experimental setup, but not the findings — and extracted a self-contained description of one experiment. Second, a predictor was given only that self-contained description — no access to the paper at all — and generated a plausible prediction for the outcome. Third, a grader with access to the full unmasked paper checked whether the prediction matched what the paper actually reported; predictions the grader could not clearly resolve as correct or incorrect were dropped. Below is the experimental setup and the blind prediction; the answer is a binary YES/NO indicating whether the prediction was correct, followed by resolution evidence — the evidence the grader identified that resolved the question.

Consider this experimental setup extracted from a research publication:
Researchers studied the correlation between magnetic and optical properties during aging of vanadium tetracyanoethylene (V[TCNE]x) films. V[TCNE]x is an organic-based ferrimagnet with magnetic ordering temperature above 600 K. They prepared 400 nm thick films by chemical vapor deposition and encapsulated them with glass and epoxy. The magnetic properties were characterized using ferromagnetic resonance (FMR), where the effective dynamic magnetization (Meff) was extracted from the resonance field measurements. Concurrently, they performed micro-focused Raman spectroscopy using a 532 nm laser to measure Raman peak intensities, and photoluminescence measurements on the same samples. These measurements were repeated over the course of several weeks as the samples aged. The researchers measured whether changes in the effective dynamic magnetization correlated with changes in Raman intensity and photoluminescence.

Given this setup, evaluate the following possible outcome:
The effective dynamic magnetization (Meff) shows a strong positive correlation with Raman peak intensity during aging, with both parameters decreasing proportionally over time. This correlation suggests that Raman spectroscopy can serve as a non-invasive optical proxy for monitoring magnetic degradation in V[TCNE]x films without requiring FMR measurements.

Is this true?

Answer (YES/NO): NO